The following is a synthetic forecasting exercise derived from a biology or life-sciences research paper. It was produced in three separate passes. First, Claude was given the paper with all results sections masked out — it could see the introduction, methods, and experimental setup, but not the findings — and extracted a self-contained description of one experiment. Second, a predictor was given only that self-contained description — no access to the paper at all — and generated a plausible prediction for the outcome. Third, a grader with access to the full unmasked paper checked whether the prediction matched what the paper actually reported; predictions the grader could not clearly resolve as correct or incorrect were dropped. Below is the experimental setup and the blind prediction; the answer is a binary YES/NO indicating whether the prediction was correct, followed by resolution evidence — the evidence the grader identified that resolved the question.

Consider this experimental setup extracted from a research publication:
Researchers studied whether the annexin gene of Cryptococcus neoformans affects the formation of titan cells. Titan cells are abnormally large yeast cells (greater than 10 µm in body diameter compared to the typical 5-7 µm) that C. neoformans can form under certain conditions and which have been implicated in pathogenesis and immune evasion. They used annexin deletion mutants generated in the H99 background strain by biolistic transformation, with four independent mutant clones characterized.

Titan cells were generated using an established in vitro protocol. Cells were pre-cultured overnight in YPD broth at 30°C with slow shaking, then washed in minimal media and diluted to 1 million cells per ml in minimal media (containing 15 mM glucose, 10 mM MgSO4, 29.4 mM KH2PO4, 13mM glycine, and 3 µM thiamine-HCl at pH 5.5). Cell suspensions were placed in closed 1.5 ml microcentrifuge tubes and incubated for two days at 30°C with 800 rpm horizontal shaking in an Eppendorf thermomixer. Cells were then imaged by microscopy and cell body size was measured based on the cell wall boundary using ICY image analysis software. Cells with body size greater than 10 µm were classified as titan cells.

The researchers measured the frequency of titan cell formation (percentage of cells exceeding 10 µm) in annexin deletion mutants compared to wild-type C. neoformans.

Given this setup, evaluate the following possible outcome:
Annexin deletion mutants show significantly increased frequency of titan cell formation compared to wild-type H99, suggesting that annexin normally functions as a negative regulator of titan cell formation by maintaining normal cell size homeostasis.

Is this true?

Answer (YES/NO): YES